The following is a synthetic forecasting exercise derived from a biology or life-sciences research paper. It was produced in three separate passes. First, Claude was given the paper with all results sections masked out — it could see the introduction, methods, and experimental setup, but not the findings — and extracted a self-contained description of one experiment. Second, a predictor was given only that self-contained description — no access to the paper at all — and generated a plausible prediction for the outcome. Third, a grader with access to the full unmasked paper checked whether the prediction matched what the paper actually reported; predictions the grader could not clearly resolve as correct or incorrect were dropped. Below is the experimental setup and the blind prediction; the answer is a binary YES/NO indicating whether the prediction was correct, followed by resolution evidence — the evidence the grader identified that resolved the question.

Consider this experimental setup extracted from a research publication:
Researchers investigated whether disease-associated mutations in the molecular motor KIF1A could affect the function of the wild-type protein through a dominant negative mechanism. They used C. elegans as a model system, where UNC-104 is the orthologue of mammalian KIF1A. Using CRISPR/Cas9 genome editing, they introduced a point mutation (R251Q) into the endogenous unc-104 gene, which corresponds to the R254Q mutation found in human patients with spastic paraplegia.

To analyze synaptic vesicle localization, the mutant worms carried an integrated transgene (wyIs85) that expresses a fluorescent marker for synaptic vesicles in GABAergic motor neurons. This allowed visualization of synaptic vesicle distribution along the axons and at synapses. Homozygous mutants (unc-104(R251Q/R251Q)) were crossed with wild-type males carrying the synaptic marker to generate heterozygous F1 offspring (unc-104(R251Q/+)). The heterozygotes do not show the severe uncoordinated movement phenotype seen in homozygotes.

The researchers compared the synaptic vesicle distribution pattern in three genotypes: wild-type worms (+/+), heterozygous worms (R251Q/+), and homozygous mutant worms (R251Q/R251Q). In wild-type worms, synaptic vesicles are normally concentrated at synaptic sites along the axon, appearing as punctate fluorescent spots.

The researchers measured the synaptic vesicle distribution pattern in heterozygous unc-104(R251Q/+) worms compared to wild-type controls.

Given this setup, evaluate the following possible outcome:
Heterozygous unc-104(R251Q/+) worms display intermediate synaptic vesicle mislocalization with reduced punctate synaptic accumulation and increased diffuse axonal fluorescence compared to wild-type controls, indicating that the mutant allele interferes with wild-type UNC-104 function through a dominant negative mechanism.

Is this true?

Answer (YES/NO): NO